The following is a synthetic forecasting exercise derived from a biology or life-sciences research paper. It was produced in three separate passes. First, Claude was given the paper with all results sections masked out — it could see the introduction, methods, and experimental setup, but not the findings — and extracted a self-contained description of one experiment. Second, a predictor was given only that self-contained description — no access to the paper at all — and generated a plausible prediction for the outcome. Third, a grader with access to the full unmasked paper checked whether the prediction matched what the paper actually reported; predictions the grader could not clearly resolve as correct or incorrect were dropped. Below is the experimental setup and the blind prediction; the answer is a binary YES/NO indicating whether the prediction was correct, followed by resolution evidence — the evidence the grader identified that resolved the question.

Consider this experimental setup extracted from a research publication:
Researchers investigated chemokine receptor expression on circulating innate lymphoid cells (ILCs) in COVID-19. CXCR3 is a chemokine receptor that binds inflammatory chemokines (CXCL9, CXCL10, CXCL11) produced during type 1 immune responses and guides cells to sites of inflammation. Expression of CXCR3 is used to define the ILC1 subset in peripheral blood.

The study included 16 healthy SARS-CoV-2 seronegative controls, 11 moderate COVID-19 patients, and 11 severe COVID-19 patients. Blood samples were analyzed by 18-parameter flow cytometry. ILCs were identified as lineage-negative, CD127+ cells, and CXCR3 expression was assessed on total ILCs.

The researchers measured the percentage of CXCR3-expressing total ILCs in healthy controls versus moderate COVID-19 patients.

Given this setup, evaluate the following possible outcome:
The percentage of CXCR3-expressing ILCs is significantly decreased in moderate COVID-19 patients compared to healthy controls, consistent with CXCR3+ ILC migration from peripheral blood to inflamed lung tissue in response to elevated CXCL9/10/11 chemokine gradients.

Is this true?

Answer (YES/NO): YES